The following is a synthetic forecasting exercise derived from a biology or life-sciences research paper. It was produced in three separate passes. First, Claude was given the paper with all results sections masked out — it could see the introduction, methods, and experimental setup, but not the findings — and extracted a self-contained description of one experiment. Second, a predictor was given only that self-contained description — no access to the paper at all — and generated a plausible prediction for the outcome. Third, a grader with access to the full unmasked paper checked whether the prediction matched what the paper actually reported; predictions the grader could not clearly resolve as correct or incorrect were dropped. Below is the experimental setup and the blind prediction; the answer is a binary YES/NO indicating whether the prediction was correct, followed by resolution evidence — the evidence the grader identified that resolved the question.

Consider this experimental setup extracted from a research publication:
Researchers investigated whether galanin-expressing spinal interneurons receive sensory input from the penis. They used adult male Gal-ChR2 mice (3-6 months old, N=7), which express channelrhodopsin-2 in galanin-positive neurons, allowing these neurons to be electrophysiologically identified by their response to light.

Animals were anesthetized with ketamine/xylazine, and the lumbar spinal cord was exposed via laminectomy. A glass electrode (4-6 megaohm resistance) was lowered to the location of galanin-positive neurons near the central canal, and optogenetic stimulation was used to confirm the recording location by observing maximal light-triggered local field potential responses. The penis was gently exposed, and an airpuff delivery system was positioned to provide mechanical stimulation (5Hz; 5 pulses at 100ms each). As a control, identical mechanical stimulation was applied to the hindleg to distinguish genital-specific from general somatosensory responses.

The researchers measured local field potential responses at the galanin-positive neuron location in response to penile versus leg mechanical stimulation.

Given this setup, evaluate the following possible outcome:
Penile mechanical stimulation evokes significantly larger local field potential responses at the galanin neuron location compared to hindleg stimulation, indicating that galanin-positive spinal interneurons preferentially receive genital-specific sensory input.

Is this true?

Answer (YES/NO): YES